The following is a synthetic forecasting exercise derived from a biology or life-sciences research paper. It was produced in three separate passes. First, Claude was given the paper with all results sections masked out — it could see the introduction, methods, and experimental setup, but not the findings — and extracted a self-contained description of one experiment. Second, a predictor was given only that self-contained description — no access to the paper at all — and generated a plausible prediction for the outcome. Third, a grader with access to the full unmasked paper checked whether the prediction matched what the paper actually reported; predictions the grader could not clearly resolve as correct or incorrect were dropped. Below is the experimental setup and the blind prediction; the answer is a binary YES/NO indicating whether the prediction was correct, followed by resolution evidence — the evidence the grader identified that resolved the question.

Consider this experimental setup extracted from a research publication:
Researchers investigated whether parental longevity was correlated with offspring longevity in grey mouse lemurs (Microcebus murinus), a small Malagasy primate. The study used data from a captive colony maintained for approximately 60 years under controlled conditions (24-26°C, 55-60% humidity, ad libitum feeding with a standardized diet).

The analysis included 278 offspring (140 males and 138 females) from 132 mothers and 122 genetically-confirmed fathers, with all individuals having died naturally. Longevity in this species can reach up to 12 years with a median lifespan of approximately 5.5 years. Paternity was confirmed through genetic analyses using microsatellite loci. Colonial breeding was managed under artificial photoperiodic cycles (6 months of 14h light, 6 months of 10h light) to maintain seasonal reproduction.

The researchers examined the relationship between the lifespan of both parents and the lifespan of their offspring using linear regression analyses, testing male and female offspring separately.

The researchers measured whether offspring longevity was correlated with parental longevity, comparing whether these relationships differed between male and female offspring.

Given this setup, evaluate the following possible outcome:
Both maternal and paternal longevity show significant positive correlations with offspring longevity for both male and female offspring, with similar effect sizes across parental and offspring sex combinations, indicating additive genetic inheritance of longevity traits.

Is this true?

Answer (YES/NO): NO